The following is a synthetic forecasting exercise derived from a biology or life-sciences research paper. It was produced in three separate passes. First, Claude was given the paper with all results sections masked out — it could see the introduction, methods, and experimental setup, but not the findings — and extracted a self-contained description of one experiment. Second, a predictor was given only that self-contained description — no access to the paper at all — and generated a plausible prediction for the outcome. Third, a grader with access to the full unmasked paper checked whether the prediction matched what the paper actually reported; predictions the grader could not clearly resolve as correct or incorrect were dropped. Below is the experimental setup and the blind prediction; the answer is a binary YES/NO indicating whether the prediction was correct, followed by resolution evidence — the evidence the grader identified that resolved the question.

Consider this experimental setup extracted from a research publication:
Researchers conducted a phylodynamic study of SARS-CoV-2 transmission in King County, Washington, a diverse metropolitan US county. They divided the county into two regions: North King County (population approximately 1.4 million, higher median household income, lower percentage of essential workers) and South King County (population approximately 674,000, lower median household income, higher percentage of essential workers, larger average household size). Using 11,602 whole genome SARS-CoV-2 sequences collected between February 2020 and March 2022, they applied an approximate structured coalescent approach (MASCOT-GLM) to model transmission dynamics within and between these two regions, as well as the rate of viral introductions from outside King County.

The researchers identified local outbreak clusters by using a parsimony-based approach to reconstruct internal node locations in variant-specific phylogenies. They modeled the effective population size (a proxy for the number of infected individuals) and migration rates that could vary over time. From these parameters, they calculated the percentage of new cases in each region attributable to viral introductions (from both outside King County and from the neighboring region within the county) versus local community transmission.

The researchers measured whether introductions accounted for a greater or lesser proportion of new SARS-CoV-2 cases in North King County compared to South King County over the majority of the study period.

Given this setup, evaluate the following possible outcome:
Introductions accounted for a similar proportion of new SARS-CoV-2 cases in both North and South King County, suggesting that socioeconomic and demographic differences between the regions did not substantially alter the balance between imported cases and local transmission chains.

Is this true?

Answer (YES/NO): NO